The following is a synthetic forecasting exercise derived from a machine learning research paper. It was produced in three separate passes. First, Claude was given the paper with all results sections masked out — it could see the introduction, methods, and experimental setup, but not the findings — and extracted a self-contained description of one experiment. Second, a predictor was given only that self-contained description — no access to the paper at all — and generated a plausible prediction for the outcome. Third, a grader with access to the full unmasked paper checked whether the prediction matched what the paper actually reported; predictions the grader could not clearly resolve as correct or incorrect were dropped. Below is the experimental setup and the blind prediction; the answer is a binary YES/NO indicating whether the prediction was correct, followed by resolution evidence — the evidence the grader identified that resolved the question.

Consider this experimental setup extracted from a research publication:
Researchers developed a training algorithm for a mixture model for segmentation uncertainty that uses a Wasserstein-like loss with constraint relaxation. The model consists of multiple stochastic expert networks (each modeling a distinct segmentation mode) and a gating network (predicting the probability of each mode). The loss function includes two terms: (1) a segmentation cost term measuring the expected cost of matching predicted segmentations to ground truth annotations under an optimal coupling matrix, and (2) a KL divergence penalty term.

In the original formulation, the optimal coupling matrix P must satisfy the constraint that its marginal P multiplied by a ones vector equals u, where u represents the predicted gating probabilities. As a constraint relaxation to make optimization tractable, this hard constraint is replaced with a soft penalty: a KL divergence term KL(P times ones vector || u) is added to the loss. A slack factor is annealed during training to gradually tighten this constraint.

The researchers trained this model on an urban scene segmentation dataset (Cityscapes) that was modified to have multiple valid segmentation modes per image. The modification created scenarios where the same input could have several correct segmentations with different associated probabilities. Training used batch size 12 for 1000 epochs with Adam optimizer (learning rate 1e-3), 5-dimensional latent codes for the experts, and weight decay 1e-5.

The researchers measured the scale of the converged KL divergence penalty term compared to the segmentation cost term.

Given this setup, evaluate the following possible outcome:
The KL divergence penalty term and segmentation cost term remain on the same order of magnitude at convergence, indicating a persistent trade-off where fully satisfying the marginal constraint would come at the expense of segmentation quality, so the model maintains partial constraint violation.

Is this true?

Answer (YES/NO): NO